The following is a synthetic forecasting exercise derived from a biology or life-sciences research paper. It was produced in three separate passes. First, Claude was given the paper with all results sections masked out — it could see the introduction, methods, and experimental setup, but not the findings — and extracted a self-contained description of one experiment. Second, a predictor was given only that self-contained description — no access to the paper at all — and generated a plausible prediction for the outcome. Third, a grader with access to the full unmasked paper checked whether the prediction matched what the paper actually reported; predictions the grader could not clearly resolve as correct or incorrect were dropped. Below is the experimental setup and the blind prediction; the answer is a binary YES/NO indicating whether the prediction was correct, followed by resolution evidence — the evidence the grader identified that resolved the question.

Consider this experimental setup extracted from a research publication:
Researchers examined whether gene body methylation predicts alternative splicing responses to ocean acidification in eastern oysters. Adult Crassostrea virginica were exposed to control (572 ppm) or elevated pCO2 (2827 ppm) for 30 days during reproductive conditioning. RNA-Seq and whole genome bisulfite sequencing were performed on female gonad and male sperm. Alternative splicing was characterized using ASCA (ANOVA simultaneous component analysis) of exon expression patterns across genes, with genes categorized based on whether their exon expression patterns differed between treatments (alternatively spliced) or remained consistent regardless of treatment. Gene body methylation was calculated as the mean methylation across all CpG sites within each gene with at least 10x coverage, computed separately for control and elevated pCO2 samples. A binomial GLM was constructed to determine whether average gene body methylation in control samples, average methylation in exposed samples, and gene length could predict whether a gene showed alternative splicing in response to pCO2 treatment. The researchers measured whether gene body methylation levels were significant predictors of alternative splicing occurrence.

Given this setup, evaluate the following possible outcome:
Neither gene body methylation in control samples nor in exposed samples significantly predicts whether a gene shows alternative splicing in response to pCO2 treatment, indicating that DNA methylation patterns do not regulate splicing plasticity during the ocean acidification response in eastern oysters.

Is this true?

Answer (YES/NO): YES